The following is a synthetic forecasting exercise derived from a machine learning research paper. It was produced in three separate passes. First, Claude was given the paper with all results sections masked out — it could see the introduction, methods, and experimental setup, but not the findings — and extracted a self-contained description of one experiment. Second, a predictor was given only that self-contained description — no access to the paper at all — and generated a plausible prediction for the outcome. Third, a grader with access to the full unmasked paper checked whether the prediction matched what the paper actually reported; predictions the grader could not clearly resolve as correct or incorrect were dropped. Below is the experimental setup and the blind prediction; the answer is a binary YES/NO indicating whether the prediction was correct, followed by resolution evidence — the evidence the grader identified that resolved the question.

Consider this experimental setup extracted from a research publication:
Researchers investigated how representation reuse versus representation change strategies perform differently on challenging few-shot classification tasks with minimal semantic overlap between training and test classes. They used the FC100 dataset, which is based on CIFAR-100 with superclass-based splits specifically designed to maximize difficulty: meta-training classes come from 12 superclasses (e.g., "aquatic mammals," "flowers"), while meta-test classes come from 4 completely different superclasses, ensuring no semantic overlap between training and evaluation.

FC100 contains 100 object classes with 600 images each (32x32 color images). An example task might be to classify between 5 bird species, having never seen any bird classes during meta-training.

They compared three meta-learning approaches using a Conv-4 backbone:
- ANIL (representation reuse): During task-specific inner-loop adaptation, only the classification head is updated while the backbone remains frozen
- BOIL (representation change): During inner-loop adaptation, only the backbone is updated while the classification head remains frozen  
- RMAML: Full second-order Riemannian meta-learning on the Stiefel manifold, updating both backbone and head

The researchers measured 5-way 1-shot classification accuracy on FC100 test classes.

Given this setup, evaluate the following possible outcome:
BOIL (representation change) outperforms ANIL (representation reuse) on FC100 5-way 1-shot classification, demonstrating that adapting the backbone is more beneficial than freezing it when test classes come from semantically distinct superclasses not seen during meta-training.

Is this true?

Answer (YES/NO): YES